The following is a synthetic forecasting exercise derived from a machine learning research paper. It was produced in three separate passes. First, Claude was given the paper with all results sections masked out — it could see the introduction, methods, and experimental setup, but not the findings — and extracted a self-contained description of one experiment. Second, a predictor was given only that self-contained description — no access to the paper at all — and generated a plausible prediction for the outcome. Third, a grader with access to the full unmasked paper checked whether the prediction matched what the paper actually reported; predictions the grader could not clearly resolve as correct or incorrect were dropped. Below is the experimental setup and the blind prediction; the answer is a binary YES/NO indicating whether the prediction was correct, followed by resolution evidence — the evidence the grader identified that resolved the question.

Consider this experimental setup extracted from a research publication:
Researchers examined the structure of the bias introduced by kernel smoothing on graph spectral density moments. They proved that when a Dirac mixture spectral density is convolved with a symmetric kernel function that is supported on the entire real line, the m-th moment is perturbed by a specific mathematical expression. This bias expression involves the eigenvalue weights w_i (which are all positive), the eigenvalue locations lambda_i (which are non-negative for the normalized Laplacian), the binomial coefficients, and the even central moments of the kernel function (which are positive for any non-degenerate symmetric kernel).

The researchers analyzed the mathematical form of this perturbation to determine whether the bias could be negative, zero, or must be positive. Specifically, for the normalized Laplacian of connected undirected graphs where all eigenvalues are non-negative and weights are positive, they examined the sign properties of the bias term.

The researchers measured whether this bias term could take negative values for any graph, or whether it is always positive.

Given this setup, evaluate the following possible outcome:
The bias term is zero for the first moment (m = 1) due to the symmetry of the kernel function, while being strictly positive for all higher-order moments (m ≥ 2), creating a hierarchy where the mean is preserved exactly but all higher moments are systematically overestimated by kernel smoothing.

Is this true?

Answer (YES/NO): NO